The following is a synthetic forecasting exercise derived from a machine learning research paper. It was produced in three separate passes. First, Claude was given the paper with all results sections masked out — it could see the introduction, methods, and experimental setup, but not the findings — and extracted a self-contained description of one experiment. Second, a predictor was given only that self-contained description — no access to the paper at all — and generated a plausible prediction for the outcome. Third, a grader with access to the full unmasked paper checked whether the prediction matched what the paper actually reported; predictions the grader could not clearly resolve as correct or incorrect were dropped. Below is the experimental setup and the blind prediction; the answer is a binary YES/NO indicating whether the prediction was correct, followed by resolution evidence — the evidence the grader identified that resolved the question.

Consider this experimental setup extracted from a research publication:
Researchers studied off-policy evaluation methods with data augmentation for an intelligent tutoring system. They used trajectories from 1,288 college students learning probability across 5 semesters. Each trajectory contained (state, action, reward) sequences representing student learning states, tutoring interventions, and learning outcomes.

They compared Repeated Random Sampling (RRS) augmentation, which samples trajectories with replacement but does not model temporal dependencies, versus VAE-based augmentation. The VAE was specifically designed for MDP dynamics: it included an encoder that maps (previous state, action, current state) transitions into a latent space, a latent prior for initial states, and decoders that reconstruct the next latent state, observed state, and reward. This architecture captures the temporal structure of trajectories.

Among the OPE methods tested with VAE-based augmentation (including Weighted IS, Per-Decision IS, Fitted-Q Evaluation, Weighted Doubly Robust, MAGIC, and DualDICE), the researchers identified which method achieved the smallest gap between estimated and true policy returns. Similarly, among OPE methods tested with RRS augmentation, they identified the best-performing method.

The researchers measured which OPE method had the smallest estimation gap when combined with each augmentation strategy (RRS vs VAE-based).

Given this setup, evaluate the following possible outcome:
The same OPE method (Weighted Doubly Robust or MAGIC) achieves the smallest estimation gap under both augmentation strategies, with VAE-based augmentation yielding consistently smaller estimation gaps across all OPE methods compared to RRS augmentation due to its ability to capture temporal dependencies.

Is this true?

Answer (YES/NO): NO